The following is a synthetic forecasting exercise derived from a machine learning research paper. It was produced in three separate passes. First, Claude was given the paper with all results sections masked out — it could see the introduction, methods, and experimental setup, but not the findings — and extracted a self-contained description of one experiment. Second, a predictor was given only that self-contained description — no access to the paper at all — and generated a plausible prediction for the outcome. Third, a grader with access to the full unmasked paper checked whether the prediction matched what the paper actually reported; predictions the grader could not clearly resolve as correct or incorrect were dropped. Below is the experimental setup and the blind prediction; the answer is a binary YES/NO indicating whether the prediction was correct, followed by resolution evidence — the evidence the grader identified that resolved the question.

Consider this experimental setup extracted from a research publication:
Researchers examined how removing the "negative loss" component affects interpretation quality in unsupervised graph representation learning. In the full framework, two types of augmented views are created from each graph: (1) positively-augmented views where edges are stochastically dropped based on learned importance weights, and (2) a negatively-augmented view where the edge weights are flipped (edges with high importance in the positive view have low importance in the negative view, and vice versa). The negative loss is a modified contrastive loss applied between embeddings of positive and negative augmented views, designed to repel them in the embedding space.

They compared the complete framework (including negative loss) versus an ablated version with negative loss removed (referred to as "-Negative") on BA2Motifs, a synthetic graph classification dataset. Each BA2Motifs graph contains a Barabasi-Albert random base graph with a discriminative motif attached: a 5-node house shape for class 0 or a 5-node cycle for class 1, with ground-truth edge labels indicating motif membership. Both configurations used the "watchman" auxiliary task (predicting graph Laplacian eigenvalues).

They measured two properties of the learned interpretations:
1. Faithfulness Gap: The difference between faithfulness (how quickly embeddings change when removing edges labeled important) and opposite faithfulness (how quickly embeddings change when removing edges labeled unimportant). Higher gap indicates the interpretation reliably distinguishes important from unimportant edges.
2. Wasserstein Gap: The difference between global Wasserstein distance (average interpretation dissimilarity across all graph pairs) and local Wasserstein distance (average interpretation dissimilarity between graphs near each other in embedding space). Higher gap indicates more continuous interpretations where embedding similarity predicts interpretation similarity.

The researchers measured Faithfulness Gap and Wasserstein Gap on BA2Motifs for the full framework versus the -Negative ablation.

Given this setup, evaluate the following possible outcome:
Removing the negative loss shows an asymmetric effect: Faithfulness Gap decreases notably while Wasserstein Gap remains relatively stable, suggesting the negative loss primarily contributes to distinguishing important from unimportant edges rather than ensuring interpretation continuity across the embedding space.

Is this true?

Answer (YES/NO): NO